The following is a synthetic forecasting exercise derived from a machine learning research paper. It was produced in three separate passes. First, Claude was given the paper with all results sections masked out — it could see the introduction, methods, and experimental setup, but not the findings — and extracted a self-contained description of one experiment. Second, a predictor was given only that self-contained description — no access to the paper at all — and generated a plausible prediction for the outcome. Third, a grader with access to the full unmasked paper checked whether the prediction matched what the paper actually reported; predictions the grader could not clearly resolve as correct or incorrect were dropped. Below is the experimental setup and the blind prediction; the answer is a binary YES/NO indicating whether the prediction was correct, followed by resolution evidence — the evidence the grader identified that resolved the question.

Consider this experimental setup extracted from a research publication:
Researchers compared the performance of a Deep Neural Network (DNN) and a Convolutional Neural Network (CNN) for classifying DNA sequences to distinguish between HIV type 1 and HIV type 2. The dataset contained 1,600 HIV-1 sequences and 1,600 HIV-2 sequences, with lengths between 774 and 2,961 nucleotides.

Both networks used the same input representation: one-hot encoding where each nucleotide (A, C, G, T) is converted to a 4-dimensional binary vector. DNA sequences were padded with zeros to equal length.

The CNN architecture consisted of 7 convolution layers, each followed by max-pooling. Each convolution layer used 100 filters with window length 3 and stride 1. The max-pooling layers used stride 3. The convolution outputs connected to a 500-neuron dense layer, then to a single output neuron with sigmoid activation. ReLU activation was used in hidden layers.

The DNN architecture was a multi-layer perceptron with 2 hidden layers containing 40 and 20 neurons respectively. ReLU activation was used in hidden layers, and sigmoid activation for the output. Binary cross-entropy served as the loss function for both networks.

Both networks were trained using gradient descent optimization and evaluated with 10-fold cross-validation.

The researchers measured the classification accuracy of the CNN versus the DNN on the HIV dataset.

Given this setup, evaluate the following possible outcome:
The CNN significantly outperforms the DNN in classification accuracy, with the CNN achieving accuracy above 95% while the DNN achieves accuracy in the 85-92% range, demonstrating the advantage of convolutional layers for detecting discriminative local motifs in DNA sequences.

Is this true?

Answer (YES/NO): NO